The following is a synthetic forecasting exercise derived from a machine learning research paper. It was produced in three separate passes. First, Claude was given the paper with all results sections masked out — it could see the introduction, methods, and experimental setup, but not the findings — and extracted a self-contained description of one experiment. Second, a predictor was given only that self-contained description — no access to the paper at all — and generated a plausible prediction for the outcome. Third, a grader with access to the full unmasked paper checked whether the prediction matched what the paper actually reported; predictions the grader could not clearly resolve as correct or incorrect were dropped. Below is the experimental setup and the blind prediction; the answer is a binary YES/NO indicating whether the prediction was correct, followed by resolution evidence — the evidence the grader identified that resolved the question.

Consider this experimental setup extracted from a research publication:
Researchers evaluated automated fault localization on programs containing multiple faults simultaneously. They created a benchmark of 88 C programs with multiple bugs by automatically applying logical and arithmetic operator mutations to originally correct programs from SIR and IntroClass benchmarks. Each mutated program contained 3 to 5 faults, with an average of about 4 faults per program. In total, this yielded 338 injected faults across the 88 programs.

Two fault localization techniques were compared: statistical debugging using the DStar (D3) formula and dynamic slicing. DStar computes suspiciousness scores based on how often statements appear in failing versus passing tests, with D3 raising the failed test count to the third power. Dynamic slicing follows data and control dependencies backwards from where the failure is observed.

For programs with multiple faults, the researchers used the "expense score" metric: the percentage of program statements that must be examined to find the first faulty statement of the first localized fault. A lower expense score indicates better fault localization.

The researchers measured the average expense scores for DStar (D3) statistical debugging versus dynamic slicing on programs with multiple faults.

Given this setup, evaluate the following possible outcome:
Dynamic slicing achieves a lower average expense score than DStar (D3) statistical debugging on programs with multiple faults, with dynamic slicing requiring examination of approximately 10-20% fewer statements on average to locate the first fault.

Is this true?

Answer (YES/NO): NO